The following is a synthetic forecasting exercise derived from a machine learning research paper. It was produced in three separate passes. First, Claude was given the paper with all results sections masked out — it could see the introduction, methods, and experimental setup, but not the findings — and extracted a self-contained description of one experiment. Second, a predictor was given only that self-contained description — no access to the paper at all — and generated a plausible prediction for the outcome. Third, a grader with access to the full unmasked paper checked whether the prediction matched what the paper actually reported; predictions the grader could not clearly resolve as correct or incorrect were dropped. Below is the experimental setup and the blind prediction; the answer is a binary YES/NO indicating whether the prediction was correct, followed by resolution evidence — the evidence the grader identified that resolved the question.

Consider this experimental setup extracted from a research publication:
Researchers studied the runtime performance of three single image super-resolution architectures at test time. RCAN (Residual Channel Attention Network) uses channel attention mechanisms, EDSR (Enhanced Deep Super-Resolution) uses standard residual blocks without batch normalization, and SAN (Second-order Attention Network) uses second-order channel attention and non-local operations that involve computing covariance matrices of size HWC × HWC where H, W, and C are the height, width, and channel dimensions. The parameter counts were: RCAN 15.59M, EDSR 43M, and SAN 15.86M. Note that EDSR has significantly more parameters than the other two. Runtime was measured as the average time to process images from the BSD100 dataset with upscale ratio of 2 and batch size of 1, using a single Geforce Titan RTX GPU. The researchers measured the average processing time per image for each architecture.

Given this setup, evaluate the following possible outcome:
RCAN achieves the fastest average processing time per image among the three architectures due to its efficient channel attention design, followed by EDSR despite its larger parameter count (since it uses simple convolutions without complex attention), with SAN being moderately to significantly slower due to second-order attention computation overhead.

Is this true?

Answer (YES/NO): YES